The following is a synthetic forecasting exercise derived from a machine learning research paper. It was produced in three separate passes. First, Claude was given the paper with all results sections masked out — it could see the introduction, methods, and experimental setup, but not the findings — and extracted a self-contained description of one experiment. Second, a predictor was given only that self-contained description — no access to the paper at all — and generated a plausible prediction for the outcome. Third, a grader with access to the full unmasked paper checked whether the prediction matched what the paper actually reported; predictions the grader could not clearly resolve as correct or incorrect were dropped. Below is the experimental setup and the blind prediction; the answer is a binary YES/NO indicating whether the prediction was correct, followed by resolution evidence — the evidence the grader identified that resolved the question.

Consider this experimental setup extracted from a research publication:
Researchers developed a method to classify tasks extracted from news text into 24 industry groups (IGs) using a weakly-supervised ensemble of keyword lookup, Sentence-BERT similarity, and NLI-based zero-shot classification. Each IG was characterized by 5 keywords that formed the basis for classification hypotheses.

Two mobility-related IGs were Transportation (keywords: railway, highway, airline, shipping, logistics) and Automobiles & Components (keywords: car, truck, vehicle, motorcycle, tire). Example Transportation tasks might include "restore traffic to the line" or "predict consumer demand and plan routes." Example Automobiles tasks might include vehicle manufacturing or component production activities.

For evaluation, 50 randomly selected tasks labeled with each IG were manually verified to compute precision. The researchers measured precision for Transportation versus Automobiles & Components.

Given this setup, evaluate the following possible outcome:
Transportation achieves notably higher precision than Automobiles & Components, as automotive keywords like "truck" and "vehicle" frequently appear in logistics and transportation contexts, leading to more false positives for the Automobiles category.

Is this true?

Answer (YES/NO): NO